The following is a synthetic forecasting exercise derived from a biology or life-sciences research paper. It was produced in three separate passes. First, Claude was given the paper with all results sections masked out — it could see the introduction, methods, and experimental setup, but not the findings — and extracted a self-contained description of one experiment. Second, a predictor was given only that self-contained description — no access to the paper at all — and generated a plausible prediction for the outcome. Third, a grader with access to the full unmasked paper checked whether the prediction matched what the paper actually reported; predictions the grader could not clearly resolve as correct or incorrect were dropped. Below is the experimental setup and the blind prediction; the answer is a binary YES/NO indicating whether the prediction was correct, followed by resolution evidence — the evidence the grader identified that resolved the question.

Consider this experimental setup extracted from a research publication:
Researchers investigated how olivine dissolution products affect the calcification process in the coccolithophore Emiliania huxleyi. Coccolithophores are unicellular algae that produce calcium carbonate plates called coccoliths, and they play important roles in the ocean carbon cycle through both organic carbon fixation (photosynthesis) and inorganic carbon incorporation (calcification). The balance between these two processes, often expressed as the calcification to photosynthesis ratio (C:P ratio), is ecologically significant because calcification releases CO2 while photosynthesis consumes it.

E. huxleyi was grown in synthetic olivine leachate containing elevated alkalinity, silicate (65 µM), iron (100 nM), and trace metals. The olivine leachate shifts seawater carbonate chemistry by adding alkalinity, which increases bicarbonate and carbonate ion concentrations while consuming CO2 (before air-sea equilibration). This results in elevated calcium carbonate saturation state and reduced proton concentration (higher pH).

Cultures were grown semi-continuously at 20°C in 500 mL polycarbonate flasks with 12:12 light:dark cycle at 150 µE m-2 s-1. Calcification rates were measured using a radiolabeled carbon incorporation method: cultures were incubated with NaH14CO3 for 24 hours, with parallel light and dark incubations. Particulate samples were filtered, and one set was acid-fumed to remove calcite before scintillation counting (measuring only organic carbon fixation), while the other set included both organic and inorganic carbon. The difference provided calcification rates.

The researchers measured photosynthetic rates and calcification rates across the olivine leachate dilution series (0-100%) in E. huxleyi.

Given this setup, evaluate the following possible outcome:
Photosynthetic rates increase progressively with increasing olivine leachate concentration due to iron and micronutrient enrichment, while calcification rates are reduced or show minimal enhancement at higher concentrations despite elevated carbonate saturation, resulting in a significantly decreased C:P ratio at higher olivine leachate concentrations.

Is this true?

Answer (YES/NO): NO